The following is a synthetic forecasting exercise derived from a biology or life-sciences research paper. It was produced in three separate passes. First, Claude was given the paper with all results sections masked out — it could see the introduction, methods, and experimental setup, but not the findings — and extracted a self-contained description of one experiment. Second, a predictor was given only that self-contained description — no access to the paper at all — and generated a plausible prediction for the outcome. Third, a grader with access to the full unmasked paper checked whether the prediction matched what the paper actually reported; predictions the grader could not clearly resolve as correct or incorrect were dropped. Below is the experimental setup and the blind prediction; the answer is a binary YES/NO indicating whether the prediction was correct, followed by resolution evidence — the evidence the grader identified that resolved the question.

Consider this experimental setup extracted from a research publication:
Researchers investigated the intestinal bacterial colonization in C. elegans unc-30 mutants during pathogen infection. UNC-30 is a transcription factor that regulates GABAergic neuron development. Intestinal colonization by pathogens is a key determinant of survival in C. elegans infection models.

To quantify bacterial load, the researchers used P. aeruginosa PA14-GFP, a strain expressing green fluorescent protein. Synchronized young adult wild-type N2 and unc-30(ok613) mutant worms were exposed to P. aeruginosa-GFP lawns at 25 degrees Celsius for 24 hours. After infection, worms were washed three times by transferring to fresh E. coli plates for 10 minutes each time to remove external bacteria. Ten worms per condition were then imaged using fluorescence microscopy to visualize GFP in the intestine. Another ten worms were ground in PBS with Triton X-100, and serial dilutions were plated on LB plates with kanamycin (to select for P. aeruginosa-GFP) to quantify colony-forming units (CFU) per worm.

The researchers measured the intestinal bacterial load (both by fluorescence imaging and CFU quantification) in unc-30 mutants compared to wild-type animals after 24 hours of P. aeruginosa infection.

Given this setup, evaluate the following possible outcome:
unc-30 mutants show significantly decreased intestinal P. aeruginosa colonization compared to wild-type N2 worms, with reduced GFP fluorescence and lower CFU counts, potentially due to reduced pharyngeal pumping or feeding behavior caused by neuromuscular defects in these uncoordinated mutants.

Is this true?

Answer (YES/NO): NO